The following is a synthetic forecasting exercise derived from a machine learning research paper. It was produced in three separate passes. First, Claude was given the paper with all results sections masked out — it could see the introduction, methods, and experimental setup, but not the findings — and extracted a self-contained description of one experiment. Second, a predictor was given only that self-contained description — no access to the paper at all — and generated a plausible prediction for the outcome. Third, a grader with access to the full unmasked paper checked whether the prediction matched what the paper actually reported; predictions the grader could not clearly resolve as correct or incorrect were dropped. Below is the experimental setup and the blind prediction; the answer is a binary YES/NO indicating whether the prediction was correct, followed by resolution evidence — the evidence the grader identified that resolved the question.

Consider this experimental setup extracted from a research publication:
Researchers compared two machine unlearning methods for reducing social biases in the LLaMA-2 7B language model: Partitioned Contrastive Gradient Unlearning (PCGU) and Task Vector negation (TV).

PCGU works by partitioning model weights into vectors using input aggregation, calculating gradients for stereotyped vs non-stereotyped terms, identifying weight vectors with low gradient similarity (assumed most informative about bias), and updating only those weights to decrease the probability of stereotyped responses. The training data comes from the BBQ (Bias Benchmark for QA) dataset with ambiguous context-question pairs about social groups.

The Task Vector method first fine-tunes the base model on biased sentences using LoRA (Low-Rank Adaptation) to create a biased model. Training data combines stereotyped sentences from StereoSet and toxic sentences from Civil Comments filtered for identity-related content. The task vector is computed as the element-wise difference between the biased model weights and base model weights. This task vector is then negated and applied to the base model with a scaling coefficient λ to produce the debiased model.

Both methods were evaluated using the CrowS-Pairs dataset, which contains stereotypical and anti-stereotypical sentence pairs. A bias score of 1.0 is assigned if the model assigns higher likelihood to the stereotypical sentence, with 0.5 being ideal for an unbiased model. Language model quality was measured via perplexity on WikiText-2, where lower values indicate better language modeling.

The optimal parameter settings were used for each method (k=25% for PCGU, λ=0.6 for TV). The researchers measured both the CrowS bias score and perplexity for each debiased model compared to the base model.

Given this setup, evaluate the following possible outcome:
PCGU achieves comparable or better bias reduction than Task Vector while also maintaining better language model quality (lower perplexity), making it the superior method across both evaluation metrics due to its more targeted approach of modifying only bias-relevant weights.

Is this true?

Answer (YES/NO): NO